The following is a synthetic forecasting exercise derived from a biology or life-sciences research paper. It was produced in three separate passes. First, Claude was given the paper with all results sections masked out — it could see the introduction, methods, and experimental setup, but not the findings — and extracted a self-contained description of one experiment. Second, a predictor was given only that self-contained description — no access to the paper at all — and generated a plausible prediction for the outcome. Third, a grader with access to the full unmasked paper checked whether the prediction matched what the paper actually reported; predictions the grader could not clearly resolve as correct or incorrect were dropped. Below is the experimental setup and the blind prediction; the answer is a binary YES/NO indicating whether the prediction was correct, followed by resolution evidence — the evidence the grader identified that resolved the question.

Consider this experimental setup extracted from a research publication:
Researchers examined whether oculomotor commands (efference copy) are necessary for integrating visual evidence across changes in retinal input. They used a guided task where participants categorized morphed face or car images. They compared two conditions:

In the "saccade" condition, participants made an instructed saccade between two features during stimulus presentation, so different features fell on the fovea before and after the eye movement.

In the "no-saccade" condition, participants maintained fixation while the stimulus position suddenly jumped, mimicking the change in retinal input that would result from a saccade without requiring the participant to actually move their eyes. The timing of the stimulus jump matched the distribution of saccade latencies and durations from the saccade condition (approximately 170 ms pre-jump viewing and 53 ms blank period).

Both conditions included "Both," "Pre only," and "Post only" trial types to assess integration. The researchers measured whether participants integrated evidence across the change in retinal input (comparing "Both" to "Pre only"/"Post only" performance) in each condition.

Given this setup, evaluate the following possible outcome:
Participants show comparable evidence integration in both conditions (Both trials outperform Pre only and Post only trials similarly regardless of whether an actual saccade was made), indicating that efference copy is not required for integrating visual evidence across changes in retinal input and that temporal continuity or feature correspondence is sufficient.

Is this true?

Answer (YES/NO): YES